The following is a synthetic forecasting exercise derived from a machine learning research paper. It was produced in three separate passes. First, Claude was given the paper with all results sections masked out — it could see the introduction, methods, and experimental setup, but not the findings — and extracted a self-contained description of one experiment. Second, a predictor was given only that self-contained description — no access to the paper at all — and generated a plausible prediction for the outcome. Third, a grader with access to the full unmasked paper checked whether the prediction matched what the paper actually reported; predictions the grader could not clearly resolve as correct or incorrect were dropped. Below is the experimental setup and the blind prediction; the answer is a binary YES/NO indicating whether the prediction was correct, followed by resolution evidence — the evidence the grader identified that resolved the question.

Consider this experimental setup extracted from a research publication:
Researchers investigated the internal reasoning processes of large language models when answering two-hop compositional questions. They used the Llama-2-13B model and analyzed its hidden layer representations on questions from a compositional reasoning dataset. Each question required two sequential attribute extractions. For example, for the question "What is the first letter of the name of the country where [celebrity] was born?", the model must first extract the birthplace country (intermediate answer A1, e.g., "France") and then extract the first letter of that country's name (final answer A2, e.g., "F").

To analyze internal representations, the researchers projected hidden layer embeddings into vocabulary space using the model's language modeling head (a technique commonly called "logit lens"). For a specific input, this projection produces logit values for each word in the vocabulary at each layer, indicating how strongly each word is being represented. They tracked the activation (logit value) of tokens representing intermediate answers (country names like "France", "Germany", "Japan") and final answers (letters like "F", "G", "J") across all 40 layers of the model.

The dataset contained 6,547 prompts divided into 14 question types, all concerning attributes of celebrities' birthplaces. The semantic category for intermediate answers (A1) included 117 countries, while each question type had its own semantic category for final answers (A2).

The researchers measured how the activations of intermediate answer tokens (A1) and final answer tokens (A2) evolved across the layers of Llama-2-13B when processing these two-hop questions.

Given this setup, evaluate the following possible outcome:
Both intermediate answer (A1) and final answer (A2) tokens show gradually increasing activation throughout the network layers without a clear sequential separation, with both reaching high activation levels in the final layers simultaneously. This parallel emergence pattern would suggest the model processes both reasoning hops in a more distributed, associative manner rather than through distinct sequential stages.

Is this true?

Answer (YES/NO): NO